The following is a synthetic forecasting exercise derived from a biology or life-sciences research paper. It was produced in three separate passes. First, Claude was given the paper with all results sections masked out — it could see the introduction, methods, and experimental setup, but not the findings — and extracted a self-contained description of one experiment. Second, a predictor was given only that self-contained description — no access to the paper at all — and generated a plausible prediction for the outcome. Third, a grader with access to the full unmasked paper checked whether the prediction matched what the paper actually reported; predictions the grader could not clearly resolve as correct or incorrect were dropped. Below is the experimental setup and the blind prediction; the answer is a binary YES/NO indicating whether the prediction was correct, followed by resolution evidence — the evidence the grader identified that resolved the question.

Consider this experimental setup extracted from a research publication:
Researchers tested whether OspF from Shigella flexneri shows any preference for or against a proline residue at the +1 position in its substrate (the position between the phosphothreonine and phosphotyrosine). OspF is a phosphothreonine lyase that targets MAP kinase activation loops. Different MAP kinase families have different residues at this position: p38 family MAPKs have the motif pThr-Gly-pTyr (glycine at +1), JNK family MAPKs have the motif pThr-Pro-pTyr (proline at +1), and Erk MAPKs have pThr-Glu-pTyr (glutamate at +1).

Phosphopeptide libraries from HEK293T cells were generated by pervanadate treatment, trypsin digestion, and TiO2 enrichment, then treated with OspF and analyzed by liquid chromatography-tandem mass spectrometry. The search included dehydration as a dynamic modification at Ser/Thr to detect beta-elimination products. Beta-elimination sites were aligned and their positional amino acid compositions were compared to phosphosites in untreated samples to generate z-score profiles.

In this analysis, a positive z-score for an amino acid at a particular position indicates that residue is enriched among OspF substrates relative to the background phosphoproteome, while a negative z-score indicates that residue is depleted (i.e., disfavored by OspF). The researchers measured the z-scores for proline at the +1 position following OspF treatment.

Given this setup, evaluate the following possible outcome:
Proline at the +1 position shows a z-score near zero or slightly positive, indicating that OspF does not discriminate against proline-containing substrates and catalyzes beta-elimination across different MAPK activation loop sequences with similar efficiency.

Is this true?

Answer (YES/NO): NO